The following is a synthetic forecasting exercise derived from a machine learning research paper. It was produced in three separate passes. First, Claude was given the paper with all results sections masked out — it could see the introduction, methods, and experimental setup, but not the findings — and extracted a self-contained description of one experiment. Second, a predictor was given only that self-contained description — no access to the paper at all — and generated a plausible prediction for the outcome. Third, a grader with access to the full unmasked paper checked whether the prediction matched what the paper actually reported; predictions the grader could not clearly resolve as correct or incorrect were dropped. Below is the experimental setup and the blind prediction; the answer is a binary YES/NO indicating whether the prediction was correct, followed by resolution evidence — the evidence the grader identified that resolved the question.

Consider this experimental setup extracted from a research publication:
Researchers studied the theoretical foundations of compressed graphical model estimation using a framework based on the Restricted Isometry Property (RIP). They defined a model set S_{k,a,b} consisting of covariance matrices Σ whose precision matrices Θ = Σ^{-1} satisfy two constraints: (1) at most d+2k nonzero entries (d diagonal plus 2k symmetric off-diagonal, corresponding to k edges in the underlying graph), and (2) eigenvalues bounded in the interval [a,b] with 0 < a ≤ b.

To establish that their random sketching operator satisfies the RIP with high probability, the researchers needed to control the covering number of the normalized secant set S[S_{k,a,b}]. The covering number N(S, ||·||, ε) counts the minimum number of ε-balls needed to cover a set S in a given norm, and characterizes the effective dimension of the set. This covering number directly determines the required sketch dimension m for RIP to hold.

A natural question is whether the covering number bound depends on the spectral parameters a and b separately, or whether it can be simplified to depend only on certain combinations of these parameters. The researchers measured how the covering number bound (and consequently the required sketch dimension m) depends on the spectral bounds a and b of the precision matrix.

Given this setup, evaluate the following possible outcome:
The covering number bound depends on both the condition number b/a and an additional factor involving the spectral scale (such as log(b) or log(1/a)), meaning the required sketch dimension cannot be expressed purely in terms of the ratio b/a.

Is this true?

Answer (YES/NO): NO